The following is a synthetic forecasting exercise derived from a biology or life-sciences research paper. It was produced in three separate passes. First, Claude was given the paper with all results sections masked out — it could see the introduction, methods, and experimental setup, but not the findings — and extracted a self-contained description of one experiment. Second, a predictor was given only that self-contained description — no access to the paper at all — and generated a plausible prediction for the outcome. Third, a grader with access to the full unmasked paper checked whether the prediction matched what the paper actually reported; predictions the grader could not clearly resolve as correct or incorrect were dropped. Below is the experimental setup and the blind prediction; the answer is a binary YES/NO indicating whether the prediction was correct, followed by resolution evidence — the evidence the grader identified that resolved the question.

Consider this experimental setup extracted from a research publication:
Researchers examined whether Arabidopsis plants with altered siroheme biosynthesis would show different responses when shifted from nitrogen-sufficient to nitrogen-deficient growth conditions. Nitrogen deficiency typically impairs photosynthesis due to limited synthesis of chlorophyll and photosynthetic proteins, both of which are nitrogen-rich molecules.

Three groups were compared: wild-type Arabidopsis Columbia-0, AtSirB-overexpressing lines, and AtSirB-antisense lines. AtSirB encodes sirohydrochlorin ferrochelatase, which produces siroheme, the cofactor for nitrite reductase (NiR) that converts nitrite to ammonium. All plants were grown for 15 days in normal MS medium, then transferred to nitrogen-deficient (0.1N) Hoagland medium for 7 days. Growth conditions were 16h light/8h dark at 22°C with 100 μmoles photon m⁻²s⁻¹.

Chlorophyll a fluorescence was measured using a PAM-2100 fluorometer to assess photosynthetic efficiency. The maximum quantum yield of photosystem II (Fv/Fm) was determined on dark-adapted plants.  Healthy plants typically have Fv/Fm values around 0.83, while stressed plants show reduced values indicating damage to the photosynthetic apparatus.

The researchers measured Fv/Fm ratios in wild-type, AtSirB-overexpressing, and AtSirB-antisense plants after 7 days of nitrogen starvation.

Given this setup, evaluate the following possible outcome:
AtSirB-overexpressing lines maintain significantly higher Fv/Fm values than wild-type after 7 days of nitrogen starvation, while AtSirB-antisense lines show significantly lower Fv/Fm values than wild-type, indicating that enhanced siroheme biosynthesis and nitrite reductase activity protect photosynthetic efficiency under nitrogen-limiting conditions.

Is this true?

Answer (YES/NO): YES